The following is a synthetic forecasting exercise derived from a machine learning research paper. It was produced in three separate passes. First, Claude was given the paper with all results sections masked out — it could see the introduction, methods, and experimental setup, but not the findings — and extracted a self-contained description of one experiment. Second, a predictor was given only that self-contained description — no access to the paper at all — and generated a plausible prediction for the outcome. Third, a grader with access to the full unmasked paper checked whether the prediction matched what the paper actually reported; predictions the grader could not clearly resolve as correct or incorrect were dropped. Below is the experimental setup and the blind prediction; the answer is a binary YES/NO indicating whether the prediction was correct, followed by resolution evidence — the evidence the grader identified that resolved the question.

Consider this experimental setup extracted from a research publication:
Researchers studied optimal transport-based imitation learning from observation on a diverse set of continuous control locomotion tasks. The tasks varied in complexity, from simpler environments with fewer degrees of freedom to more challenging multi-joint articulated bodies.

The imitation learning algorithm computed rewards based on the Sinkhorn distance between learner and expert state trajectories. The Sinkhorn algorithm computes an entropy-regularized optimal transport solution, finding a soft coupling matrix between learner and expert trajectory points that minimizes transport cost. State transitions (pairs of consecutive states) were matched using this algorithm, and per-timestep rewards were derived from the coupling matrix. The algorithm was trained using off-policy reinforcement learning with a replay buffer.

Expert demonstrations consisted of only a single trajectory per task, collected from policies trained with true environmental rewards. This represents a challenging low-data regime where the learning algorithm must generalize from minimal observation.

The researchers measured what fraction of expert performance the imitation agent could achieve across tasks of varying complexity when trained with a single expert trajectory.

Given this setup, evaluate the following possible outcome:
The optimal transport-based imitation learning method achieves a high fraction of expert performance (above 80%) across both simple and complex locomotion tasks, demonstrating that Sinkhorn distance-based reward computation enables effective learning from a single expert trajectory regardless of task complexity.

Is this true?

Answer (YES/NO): YES